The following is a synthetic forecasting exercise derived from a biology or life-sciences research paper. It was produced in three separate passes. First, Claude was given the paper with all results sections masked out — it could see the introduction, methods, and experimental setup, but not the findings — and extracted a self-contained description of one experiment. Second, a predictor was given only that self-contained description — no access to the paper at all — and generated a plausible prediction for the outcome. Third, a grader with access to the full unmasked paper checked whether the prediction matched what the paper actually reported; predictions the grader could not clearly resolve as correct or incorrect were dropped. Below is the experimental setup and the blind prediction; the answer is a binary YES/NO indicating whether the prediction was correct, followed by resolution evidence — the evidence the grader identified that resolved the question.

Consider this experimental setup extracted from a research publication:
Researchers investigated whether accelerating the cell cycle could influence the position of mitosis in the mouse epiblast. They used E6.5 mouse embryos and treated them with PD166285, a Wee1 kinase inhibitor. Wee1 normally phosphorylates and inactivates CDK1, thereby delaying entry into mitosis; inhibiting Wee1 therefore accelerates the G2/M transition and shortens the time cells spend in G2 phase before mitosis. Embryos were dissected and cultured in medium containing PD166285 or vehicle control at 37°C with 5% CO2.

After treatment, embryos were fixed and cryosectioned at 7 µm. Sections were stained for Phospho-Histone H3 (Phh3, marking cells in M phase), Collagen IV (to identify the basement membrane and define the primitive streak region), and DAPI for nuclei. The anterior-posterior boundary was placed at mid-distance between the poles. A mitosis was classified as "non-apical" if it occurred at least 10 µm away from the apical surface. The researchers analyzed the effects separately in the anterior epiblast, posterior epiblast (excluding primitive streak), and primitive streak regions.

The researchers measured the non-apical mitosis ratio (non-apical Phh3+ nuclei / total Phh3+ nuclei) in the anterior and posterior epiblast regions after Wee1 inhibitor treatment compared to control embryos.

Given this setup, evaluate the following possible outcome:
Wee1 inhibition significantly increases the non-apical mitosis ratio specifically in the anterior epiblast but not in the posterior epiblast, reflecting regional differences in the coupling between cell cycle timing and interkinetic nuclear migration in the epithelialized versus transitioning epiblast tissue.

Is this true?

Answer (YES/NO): NO